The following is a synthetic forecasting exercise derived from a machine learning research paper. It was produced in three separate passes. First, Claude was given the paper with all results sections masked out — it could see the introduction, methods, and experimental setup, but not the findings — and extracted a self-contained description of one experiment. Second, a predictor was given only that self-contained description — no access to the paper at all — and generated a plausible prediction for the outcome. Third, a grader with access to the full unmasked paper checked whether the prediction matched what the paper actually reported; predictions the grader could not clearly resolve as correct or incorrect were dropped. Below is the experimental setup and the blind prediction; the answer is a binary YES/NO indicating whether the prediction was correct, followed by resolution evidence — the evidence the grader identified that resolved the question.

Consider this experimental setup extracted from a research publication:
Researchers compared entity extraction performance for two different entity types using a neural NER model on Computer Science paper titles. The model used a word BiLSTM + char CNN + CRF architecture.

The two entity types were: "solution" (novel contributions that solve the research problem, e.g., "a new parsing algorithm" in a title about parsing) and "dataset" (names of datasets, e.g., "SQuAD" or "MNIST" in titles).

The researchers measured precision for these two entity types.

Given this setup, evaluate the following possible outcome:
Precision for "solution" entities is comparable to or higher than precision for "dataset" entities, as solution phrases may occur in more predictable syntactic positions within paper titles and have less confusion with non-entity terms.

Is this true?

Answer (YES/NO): YES